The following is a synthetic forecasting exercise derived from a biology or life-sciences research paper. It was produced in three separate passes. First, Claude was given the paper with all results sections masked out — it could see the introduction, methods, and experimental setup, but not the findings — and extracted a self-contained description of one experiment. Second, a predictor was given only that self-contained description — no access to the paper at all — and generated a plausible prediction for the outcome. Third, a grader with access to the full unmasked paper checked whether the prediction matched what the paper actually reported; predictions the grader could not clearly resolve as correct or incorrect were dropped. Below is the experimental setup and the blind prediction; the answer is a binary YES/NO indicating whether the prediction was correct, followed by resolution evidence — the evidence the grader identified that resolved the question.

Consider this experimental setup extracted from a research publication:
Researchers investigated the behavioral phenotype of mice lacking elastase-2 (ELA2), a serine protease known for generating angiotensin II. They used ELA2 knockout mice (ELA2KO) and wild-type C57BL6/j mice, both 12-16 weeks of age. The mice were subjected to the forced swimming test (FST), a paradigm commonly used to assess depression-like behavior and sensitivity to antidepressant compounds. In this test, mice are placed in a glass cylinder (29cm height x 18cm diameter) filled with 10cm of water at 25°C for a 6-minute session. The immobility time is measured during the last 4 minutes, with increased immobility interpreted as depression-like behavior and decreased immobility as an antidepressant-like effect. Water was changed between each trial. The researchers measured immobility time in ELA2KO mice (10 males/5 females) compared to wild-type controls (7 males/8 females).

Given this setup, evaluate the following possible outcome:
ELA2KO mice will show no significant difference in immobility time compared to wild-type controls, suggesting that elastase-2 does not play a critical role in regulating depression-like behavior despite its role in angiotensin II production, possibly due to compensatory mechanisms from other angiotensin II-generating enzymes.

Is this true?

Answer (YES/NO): NO